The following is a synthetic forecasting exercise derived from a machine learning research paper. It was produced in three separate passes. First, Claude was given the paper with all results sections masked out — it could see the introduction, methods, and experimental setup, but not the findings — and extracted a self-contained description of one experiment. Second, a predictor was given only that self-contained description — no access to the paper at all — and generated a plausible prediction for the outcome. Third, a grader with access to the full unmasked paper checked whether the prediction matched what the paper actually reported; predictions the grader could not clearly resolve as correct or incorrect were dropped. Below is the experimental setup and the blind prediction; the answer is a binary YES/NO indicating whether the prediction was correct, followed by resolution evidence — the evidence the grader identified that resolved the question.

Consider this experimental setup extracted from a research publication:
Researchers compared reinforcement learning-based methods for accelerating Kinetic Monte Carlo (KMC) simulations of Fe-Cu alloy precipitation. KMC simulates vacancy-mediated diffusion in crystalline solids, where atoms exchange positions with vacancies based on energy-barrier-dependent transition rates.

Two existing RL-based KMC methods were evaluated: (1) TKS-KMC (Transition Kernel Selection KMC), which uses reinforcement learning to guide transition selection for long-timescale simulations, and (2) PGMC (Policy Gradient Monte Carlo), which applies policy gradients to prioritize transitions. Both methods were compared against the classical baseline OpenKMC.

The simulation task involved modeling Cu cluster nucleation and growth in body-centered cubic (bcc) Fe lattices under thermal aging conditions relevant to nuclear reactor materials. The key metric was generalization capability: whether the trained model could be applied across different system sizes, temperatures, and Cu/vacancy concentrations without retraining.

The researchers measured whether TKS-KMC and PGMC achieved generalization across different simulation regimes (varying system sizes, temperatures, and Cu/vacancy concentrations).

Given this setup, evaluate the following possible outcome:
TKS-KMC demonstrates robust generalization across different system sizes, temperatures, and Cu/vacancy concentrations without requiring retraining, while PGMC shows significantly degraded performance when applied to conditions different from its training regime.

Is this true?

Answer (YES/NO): NO